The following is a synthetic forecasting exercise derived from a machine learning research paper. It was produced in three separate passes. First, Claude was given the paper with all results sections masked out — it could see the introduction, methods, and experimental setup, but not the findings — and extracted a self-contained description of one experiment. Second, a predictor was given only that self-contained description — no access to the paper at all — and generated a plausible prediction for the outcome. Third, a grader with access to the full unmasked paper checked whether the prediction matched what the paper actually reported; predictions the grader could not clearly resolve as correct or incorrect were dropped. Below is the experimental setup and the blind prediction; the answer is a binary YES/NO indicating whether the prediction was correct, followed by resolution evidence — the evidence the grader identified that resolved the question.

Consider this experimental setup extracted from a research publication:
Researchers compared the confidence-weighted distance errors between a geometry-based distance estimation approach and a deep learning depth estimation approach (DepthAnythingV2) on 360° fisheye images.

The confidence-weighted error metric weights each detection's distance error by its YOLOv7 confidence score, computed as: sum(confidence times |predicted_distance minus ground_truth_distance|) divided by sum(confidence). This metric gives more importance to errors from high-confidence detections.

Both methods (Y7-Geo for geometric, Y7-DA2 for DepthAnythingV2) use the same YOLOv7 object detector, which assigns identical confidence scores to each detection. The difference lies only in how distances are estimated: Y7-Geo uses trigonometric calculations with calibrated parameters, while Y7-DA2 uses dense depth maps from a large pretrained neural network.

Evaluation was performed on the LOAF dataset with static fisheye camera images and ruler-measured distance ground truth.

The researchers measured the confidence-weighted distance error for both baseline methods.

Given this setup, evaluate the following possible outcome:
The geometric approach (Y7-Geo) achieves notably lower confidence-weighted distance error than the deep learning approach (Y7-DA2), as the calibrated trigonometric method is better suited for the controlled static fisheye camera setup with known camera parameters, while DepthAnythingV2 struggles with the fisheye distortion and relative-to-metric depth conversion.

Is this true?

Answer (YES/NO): NO